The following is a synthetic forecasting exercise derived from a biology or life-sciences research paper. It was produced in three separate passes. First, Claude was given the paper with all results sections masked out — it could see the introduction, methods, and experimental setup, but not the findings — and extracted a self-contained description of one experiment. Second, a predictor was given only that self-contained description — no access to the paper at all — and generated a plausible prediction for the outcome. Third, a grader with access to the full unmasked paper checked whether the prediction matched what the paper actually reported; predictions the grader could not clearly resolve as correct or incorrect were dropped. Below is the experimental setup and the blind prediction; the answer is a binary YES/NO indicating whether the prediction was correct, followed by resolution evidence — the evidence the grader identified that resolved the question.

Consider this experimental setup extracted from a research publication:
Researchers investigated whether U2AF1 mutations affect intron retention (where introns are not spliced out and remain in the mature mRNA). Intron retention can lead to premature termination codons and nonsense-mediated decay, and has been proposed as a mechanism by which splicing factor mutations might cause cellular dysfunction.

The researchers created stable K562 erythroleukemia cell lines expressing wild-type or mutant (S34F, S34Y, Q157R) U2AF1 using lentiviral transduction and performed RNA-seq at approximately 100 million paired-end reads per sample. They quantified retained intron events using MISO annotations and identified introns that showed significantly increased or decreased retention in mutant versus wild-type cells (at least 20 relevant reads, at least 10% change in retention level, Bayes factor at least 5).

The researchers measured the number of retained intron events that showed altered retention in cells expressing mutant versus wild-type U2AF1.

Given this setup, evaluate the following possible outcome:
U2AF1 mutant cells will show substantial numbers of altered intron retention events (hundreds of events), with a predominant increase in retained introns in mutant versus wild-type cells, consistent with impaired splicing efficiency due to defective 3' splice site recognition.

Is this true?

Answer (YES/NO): NO